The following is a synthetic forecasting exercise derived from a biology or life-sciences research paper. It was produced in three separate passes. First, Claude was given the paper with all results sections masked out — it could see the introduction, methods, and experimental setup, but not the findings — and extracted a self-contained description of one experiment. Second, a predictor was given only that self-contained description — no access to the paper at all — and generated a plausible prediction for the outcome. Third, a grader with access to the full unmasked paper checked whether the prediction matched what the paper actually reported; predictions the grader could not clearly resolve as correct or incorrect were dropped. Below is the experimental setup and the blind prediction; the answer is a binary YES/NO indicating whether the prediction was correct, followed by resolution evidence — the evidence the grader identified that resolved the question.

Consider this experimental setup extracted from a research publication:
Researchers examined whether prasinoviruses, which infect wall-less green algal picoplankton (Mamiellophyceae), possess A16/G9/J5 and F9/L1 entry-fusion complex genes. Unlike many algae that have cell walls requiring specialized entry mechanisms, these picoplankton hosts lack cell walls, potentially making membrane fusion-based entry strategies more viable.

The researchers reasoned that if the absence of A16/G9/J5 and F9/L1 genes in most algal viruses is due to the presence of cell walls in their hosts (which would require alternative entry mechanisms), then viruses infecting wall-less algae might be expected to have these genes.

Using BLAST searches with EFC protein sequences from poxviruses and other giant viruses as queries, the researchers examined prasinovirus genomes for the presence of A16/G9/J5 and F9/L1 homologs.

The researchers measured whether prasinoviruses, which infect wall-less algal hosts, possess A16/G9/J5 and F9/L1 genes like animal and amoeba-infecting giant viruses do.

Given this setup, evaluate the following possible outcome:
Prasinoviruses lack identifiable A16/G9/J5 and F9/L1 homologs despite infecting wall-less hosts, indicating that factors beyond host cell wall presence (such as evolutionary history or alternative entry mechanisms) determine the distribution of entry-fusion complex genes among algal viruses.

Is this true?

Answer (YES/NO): YES